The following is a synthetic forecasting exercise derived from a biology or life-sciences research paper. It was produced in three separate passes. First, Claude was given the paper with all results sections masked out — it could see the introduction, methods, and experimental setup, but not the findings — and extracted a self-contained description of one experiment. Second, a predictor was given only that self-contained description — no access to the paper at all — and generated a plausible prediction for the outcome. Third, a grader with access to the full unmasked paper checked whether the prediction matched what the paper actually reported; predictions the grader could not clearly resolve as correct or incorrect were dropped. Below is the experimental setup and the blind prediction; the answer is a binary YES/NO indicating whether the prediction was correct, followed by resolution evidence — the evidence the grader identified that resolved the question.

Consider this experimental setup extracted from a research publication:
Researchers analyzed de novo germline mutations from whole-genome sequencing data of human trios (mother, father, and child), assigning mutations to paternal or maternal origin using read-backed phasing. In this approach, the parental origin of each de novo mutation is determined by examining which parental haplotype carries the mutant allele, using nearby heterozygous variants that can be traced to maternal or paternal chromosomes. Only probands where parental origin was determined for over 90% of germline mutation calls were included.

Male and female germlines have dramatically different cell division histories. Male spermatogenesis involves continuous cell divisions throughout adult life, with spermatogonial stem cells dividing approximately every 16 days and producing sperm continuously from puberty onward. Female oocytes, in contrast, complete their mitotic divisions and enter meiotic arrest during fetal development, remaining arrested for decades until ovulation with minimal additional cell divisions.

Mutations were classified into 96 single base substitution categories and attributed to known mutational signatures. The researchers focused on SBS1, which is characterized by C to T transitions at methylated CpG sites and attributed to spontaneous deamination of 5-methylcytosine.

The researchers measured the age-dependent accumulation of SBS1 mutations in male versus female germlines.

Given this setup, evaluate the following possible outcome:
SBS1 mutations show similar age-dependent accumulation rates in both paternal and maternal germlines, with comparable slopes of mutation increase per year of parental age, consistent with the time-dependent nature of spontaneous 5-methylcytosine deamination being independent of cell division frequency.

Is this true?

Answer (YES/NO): NO